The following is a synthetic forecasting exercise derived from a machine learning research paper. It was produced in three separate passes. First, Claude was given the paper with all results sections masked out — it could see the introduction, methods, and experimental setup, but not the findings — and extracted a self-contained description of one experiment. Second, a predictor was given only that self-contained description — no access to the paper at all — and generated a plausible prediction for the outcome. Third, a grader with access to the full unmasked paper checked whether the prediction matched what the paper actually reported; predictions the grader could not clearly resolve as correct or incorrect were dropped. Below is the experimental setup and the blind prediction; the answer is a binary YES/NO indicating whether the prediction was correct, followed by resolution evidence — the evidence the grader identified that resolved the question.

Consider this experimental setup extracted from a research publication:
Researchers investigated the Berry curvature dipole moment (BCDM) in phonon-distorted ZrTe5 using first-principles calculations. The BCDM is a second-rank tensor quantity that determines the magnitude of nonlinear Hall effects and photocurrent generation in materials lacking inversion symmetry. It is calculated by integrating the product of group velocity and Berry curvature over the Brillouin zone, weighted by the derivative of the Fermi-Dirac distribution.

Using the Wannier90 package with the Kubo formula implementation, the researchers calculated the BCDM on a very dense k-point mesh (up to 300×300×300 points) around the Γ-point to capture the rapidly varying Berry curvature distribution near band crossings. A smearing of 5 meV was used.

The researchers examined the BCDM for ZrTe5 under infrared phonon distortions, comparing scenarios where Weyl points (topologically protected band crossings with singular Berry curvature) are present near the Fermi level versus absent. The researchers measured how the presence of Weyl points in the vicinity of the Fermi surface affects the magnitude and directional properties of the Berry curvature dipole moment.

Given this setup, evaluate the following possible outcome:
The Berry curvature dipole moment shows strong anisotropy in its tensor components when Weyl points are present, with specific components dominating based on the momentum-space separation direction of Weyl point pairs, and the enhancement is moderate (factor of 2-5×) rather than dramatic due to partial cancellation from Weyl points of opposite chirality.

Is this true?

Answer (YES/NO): NO